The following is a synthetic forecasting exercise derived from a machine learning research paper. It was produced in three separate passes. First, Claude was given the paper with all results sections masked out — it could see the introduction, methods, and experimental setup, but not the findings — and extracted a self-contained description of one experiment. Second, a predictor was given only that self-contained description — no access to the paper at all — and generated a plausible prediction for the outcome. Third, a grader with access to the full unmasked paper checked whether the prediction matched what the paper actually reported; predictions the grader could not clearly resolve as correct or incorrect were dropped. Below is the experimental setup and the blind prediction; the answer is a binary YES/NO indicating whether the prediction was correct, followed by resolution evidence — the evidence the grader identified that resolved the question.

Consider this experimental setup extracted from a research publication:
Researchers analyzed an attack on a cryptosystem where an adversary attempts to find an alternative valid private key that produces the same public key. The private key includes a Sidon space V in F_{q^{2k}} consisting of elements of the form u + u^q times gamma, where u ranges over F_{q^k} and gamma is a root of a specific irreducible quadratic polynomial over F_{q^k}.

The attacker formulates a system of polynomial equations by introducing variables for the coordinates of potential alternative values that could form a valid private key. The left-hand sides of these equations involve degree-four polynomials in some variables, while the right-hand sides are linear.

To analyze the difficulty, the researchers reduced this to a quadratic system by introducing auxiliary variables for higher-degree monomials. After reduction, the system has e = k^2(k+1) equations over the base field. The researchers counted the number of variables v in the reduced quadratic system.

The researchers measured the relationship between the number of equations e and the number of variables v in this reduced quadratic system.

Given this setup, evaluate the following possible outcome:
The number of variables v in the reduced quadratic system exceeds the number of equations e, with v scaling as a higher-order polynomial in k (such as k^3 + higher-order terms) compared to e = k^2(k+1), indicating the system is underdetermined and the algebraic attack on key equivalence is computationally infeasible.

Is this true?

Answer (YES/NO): NO